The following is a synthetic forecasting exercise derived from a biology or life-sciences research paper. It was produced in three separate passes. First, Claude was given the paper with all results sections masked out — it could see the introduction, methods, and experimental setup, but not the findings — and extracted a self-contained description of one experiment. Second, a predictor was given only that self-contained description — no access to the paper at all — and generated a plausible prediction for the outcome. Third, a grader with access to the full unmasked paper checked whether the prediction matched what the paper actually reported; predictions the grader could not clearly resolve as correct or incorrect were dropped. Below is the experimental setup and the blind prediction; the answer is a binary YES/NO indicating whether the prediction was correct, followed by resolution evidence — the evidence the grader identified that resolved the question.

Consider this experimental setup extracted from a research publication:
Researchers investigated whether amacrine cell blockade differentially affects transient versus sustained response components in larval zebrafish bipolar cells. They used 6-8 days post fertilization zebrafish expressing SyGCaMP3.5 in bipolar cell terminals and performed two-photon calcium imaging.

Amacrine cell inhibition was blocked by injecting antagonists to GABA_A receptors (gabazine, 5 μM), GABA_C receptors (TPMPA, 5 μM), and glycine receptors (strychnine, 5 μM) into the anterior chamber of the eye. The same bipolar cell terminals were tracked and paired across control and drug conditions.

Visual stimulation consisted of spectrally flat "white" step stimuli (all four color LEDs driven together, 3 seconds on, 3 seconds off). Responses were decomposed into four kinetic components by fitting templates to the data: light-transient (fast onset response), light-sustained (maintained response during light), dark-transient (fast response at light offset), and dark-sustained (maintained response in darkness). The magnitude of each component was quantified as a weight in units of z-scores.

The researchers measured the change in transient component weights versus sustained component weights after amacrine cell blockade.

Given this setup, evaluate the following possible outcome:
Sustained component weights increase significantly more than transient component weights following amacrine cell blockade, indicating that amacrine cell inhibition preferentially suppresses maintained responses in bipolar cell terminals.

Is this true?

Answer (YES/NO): NO